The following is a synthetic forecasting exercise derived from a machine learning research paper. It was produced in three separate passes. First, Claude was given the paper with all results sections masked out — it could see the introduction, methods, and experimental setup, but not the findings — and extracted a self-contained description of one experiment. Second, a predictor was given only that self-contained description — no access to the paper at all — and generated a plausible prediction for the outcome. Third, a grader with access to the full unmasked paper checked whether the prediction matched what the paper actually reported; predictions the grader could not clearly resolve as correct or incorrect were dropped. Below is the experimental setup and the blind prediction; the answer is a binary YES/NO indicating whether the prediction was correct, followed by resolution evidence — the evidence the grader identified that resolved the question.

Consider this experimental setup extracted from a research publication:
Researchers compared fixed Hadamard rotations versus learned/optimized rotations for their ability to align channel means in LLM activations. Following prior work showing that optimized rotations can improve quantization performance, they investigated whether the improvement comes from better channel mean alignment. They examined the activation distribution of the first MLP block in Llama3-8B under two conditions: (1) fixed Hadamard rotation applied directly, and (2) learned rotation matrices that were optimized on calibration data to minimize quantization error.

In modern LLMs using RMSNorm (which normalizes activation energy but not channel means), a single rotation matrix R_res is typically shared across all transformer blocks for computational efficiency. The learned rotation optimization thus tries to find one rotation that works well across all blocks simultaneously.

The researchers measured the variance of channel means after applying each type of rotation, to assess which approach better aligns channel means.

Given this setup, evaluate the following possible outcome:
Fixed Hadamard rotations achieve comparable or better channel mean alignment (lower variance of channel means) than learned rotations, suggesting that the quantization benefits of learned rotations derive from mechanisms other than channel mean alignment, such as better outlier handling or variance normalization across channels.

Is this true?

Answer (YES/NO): YES